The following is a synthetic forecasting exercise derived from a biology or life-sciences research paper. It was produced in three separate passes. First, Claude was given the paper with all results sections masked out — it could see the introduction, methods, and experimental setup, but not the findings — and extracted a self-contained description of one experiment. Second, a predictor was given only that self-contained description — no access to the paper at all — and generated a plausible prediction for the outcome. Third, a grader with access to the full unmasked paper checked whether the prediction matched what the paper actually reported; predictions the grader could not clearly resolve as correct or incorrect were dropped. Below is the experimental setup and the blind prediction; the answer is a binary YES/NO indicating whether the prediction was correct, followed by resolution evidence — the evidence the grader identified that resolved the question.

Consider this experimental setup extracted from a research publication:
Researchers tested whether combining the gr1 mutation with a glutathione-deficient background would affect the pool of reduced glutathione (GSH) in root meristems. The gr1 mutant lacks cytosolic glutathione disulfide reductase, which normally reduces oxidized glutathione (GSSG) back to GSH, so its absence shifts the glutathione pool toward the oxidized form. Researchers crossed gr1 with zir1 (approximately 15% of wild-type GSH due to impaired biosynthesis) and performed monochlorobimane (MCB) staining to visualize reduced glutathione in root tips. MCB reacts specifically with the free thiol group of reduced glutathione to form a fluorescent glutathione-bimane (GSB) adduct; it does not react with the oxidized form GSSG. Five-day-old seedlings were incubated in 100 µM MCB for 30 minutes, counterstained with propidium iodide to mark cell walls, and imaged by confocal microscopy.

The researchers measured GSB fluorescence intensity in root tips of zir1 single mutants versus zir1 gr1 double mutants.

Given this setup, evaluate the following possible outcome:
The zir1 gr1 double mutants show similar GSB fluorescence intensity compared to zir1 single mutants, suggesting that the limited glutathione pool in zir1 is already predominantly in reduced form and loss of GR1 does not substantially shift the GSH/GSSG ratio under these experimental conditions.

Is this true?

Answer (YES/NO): YES